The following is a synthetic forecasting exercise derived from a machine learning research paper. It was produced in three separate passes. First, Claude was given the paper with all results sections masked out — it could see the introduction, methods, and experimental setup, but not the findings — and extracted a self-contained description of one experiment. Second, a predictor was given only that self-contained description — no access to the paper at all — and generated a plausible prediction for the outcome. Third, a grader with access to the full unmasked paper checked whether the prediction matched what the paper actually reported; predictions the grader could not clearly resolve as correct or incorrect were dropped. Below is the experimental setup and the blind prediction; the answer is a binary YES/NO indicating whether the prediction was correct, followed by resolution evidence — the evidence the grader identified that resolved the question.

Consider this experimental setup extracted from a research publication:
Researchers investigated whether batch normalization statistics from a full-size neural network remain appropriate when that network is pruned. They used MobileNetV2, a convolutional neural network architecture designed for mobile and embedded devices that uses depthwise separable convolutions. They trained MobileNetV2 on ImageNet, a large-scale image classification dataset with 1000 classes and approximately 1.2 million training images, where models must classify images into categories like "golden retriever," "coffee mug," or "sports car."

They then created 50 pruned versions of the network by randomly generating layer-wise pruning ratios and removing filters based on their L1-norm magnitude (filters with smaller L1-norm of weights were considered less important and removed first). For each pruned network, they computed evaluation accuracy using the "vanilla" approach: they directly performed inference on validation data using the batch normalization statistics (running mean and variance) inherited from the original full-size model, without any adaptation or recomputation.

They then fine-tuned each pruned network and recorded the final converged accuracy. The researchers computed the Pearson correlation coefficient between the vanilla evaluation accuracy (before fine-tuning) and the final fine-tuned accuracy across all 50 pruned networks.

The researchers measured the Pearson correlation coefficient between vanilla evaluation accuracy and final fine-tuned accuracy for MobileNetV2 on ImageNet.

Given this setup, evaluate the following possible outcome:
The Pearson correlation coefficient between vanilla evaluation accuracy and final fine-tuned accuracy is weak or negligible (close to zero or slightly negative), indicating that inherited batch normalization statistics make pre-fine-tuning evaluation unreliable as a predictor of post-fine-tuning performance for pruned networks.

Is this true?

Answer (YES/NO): YES